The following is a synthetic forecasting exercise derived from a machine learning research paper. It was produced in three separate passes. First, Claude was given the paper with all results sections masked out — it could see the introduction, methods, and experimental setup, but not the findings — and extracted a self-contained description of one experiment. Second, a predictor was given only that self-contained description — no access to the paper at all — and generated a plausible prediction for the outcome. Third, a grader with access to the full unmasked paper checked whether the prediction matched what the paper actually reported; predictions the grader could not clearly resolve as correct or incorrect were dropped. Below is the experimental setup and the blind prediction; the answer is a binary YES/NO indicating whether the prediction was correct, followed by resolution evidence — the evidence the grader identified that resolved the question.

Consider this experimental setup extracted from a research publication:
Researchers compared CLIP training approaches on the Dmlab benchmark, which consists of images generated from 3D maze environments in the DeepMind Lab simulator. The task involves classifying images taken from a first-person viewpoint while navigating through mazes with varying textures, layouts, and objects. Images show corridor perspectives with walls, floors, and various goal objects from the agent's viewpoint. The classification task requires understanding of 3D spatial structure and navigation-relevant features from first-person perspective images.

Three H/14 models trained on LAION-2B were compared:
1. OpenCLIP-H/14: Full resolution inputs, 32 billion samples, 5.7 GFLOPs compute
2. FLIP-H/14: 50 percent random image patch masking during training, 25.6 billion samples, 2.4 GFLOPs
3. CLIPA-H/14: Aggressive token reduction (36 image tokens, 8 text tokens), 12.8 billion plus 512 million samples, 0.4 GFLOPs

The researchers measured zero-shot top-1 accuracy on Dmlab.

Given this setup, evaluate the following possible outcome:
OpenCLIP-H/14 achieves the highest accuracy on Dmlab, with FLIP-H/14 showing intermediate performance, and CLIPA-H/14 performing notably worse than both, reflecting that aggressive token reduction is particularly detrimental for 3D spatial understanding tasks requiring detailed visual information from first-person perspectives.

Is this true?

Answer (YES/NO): NO